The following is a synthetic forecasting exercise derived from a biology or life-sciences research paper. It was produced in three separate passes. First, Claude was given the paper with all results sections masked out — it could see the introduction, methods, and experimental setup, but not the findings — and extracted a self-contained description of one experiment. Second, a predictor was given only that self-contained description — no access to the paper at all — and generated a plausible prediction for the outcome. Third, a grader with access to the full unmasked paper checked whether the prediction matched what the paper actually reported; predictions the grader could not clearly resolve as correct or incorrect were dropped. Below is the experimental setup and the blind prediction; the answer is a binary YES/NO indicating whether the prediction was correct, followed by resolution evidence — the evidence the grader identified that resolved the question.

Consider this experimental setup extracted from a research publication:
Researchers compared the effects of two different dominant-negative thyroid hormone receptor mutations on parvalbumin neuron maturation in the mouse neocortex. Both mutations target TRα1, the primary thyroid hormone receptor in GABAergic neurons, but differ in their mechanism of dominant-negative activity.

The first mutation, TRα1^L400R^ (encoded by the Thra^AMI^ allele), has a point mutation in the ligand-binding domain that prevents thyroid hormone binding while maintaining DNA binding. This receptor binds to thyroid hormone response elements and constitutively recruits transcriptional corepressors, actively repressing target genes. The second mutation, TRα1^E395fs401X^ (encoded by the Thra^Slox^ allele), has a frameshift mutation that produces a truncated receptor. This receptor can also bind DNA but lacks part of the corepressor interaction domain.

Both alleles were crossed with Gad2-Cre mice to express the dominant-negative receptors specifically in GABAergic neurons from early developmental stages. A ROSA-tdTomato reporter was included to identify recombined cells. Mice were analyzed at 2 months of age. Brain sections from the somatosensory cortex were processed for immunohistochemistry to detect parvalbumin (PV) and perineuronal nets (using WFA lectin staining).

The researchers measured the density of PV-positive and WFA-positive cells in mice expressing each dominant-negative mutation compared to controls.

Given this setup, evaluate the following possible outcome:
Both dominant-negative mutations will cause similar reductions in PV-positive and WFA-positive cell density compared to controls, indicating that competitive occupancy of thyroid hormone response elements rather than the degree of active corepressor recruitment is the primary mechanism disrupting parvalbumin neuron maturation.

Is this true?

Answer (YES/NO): YES